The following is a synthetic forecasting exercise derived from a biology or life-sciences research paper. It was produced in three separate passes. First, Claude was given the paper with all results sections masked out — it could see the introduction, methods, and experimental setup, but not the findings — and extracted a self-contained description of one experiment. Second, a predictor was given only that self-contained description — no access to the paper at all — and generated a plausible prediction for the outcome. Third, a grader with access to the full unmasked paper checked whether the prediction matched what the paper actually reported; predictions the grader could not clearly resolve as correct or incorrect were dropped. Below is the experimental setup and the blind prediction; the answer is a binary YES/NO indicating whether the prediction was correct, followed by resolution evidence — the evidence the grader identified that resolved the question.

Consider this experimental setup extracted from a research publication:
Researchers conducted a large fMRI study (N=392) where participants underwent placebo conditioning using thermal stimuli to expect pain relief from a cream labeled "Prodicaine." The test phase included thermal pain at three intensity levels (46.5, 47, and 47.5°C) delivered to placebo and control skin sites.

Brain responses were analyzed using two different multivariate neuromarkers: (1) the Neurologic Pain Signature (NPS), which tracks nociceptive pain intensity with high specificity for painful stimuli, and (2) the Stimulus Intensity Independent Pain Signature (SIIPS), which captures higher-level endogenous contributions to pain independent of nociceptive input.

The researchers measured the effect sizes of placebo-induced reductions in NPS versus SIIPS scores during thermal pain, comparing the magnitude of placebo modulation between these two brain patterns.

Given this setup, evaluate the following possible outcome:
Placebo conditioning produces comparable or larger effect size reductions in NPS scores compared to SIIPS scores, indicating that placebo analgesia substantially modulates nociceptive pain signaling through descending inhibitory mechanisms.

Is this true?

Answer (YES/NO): NO